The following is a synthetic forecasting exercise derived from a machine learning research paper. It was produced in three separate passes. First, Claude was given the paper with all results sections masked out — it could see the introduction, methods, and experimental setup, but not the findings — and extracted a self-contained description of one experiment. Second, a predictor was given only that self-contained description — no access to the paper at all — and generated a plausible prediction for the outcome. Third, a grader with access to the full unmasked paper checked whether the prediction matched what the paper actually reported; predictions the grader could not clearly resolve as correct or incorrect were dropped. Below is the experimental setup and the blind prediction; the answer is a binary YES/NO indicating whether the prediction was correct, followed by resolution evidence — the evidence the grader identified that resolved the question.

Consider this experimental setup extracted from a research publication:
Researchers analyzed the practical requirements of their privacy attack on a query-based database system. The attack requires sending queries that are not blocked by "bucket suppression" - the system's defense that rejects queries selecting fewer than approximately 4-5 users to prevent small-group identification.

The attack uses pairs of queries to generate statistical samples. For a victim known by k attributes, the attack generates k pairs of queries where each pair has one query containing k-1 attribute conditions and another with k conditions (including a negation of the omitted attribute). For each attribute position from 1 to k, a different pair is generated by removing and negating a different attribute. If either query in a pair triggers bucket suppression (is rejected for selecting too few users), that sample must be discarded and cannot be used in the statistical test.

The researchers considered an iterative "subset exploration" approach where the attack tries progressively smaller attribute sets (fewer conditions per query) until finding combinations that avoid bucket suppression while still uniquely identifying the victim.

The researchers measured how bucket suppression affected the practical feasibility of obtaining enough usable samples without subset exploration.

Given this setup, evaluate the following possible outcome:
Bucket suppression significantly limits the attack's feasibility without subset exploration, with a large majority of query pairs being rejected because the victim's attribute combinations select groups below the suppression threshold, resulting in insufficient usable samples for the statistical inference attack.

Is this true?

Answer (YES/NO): NO